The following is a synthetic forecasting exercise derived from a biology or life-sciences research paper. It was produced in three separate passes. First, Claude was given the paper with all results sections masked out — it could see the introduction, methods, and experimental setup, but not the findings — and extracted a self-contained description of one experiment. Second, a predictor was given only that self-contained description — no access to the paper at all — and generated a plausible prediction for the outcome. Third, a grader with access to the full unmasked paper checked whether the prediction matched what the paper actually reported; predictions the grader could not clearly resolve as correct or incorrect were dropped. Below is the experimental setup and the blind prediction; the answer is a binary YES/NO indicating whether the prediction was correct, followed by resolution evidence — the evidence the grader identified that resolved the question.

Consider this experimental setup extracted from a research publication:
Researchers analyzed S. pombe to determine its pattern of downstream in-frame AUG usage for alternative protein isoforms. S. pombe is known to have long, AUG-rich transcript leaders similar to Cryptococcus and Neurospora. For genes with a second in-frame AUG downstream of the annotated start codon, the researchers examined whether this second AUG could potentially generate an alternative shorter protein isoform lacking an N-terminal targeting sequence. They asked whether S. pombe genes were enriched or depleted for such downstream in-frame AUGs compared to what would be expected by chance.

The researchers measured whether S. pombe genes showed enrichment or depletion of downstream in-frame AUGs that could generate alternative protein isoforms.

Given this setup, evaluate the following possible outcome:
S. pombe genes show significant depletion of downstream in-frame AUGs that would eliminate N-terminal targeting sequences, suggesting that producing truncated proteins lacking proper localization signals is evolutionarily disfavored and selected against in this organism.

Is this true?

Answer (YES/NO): YES